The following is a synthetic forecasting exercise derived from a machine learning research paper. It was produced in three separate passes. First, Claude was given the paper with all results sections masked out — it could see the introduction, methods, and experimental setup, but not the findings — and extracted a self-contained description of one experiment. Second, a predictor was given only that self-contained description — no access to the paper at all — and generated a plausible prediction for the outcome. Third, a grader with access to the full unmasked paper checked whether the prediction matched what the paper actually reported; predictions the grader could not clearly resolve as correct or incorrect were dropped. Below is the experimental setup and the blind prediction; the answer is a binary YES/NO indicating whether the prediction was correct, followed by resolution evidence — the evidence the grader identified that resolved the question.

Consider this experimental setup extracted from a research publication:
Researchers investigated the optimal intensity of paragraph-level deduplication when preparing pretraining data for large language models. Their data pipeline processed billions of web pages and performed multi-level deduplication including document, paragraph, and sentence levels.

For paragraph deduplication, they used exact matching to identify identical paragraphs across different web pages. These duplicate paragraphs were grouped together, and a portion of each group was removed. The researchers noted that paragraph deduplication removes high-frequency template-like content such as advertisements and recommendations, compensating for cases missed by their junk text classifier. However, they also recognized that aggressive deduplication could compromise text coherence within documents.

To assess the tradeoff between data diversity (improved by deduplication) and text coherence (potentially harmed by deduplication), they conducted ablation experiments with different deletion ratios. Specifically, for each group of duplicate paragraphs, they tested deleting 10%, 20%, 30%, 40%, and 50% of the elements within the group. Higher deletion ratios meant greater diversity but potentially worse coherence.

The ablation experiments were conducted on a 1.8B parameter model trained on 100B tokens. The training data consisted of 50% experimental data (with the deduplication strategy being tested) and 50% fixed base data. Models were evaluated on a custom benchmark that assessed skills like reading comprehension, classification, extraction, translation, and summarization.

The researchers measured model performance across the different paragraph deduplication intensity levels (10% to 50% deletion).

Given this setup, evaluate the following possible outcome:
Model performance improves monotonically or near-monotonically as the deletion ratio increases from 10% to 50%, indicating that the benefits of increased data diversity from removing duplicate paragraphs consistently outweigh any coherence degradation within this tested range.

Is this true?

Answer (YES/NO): NO